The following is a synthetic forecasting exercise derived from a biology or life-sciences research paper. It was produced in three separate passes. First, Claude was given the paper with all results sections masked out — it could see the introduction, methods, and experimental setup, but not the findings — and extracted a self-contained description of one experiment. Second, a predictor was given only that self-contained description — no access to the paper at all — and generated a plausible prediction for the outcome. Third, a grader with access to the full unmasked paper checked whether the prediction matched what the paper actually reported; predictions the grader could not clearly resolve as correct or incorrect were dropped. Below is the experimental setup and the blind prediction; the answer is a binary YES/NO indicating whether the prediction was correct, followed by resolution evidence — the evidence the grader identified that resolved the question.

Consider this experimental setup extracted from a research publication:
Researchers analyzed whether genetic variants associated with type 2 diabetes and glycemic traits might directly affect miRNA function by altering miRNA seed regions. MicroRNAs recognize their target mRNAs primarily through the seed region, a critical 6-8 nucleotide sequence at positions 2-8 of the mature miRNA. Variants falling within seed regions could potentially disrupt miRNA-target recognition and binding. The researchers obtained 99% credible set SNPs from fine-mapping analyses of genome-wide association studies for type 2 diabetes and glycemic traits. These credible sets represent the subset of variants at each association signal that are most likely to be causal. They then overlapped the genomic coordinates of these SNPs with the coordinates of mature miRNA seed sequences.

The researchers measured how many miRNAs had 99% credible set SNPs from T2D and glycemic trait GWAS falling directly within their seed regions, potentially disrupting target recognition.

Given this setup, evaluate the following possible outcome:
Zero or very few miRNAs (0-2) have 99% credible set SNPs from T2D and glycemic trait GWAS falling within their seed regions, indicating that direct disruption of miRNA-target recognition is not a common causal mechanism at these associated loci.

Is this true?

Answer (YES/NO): YES